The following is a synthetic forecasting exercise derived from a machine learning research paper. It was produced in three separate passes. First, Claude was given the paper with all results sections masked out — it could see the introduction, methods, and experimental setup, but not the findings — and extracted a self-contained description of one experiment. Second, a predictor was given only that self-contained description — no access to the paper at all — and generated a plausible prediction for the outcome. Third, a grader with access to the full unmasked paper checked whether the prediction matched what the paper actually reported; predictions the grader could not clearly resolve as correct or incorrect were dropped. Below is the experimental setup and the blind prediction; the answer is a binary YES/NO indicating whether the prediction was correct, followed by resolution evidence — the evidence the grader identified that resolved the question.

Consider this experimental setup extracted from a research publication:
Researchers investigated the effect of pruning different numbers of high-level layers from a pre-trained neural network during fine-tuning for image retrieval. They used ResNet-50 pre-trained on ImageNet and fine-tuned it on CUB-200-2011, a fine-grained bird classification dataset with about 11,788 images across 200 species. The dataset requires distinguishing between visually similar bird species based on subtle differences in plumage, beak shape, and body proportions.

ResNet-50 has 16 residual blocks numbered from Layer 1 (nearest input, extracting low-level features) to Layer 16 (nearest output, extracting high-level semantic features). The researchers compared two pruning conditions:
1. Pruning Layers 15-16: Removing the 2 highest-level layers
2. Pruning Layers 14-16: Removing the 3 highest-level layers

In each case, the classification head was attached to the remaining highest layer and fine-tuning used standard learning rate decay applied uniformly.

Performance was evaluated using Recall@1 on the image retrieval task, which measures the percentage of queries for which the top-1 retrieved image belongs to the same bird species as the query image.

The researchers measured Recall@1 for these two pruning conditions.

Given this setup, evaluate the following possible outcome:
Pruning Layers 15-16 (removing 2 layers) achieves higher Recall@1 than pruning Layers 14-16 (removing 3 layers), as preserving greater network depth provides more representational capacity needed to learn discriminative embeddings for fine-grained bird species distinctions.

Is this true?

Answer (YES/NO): YES